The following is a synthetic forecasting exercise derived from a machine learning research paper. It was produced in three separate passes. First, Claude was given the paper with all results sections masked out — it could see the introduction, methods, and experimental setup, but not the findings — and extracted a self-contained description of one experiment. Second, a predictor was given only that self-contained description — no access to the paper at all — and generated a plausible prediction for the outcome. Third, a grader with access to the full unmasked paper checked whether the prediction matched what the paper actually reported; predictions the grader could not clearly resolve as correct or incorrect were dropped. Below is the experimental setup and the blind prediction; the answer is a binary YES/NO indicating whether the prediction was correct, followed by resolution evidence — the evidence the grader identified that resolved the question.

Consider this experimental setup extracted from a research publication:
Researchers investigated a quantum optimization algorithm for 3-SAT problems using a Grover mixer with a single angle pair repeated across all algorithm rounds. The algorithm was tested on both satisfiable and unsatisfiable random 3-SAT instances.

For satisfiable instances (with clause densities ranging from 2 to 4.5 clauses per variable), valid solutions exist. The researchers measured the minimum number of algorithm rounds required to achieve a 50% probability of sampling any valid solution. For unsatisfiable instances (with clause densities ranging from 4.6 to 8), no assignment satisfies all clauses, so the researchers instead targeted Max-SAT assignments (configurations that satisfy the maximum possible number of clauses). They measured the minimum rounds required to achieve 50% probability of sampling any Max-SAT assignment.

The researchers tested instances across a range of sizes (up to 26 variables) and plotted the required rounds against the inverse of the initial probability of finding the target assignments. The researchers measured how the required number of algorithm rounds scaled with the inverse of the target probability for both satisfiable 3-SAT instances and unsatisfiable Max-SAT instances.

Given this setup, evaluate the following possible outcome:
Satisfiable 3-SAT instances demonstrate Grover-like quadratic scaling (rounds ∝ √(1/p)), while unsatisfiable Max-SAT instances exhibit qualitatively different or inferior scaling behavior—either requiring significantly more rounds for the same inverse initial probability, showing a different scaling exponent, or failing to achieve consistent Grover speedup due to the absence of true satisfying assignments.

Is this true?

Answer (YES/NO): NO